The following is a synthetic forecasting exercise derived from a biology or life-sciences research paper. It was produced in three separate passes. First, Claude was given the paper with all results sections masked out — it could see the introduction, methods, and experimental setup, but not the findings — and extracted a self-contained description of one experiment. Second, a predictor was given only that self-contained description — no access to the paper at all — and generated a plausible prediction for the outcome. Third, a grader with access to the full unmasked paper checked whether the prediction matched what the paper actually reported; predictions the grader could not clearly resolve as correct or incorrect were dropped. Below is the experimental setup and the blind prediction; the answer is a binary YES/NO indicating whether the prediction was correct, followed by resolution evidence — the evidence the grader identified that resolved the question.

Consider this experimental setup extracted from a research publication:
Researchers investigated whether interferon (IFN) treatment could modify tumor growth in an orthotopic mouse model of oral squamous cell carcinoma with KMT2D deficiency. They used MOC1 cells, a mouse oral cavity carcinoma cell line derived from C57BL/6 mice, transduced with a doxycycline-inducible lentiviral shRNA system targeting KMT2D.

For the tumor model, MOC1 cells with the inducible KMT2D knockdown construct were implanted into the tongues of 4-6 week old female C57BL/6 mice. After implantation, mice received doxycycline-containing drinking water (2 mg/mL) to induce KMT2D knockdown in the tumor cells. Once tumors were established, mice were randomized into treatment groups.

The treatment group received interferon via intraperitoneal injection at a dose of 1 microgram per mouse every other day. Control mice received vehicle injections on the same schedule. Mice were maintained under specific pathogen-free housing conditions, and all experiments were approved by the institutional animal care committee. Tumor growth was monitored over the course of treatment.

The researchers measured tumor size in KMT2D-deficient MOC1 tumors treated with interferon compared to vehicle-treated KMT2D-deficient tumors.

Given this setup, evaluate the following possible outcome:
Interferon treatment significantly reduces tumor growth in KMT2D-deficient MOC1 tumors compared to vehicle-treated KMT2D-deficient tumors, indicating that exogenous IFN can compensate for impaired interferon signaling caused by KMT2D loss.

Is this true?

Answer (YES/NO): YES